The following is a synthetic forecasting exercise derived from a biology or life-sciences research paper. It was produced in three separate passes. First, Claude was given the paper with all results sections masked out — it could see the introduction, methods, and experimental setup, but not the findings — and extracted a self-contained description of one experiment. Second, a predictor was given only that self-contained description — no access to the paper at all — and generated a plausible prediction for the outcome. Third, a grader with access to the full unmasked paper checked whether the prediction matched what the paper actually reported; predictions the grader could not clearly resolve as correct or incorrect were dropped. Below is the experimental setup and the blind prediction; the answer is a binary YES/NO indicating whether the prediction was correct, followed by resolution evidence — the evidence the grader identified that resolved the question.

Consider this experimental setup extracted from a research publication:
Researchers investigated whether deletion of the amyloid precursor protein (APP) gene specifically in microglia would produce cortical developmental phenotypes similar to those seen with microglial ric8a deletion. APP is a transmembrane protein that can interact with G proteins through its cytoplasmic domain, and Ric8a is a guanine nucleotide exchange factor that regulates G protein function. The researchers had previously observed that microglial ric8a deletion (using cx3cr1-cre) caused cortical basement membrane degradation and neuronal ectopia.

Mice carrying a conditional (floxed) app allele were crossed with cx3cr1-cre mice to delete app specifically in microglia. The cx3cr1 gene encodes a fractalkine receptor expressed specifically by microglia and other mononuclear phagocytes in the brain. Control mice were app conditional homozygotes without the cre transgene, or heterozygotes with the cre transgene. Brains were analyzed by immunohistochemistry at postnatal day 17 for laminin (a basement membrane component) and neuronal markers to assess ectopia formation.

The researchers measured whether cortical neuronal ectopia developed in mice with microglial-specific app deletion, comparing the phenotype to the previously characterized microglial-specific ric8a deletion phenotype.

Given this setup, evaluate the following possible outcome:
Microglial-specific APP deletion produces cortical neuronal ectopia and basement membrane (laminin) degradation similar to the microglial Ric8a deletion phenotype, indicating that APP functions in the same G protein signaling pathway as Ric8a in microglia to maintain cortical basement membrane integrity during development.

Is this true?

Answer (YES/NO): NO